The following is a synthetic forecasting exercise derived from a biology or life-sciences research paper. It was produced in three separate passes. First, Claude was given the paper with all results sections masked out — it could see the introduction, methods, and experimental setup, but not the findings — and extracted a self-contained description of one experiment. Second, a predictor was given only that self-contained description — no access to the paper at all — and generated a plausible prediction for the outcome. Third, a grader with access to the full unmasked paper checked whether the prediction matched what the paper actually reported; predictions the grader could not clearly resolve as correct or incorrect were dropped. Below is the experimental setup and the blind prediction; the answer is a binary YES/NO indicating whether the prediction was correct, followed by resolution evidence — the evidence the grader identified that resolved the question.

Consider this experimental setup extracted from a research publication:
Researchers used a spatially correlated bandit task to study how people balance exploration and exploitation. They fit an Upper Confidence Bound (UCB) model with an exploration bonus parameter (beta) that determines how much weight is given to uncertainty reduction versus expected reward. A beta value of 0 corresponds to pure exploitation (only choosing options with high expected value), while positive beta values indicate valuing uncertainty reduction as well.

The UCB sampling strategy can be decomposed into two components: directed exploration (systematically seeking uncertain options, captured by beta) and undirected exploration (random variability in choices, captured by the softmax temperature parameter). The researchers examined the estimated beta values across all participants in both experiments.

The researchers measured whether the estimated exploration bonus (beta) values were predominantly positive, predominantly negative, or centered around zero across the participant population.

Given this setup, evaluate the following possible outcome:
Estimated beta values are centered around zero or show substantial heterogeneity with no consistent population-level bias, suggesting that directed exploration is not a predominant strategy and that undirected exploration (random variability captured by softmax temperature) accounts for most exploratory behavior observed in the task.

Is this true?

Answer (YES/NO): NO